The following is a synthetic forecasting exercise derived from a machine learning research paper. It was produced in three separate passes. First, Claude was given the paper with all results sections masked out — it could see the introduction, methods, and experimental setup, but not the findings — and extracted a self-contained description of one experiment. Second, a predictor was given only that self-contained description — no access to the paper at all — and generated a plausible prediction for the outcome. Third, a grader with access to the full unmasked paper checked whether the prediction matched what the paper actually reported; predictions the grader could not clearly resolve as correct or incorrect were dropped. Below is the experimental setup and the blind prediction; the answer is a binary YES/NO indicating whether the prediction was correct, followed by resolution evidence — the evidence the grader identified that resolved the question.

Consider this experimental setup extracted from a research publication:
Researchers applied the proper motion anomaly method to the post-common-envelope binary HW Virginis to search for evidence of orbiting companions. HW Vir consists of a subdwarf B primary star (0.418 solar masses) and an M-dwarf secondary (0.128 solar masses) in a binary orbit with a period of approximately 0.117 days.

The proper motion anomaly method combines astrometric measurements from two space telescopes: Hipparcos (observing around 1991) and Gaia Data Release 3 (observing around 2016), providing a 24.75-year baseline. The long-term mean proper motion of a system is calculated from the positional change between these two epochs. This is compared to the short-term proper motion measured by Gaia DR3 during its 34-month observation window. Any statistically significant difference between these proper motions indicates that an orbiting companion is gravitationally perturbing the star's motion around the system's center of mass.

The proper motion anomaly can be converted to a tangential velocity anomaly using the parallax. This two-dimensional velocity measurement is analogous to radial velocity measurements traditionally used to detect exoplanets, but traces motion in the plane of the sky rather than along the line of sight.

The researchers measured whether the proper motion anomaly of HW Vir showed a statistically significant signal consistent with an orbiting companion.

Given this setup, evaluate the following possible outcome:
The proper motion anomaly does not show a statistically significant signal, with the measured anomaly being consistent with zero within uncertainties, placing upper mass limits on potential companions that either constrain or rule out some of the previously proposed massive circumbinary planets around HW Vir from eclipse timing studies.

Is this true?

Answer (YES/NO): NO